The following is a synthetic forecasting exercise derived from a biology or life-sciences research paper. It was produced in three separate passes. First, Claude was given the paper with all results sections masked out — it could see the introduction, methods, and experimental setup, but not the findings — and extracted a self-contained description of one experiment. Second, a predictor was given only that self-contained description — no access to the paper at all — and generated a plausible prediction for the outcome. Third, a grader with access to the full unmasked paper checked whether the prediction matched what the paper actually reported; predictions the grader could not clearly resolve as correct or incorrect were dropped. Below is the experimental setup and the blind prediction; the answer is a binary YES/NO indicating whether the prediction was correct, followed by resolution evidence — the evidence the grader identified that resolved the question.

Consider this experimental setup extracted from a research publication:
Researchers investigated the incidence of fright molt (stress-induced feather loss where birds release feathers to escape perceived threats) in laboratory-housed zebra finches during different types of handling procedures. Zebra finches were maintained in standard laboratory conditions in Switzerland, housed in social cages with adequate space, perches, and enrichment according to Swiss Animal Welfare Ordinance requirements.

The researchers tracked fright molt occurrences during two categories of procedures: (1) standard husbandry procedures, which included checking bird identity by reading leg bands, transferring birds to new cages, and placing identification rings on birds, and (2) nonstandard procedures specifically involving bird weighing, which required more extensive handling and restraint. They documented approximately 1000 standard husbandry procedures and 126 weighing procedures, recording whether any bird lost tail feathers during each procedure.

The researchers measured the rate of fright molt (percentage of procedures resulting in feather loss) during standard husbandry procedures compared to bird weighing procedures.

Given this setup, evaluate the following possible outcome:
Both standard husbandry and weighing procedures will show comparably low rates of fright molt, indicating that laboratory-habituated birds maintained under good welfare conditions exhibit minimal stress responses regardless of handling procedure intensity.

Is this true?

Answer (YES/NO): NO